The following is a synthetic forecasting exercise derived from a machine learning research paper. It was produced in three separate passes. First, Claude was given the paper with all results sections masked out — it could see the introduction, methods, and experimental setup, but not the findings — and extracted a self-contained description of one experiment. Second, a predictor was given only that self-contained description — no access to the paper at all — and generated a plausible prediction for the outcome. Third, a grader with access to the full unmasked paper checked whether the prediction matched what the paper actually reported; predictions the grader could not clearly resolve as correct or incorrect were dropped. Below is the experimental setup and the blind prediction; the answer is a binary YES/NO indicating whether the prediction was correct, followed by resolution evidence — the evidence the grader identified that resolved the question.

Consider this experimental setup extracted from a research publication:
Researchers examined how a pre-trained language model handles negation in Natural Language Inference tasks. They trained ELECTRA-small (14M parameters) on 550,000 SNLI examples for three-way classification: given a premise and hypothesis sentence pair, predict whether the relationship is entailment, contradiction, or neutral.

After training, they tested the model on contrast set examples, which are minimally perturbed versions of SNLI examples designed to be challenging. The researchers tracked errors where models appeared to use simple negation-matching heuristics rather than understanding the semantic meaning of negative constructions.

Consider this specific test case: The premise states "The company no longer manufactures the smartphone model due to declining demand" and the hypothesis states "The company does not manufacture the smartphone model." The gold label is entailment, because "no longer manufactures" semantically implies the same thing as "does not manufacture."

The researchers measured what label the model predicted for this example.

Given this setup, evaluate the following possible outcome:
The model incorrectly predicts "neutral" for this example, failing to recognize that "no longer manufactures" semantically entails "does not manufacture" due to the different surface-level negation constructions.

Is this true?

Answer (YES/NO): NO